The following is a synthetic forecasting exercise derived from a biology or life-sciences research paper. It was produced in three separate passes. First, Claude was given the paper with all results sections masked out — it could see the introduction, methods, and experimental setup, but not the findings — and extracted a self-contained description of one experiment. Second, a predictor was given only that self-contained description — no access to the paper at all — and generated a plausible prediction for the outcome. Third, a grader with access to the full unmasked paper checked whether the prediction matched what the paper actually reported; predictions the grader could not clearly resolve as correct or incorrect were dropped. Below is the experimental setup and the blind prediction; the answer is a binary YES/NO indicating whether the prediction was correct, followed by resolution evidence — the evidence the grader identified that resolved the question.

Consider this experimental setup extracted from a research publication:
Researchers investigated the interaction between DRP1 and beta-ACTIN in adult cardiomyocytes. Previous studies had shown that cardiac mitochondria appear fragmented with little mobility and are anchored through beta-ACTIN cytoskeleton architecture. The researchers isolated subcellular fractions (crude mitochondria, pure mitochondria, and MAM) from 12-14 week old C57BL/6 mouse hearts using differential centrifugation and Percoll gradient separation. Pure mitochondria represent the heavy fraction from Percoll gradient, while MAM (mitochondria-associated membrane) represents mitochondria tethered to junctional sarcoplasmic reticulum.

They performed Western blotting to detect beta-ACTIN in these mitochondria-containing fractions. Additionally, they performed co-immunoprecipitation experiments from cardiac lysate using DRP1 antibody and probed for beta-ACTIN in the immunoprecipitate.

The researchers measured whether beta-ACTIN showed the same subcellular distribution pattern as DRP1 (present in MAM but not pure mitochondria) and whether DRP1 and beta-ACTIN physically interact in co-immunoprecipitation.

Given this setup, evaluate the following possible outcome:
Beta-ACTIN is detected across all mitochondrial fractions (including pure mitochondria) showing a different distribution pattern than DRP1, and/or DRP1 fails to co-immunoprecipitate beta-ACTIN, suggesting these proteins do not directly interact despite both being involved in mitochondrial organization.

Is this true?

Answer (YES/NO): NO